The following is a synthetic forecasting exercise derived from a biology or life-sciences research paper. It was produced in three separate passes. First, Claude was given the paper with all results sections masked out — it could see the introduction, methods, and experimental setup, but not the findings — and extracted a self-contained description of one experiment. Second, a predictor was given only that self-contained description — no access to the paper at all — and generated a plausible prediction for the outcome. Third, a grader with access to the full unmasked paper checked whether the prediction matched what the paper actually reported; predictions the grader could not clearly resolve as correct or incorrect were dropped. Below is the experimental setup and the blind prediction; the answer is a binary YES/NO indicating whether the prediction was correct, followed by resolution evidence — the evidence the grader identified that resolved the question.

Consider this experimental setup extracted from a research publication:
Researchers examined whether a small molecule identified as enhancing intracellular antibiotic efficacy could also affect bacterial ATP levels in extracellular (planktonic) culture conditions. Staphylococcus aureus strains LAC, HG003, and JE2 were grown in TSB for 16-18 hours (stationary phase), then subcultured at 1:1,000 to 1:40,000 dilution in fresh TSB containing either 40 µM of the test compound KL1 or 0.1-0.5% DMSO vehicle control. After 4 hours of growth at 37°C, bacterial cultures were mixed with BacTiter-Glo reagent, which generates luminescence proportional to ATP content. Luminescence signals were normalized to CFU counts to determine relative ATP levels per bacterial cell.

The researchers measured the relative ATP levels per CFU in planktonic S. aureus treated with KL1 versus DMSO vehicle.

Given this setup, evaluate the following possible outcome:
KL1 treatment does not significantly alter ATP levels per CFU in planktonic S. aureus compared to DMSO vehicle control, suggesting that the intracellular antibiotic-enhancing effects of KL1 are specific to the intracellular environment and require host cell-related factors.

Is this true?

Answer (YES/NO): YES